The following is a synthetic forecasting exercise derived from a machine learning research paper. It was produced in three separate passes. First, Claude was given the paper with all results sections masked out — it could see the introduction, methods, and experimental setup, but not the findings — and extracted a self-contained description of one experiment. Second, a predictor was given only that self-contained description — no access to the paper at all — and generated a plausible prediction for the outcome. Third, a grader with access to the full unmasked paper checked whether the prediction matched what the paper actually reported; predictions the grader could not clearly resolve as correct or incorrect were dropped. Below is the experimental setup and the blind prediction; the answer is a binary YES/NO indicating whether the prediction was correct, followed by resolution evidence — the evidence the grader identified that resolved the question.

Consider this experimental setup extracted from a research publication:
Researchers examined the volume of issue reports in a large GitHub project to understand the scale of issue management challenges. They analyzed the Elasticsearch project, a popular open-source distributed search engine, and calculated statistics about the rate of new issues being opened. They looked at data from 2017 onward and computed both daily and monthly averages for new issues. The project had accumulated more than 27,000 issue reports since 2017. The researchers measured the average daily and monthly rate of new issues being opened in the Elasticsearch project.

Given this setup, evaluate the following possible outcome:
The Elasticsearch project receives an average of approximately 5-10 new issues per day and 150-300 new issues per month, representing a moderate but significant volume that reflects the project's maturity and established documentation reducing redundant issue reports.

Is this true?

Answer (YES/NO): NO